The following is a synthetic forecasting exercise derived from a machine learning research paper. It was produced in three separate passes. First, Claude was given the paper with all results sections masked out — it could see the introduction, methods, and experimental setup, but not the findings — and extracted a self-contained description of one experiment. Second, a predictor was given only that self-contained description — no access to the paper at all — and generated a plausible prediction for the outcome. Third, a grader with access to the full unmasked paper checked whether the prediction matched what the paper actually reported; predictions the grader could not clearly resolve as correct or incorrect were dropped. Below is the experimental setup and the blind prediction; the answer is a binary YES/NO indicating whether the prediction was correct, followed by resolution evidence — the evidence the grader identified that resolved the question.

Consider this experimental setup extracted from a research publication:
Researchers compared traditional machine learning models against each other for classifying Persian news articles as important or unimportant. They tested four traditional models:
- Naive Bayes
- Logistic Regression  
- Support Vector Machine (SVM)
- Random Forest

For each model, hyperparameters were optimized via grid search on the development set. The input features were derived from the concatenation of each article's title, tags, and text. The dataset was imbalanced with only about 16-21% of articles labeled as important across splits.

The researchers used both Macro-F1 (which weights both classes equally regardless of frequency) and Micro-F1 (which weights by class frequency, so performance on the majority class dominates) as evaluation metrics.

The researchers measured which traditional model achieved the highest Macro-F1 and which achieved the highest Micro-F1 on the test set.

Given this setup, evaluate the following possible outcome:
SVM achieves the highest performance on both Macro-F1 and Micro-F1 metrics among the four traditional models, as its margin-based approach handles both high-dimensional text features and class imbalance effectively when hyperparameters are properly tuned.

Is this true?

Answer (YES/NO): NO